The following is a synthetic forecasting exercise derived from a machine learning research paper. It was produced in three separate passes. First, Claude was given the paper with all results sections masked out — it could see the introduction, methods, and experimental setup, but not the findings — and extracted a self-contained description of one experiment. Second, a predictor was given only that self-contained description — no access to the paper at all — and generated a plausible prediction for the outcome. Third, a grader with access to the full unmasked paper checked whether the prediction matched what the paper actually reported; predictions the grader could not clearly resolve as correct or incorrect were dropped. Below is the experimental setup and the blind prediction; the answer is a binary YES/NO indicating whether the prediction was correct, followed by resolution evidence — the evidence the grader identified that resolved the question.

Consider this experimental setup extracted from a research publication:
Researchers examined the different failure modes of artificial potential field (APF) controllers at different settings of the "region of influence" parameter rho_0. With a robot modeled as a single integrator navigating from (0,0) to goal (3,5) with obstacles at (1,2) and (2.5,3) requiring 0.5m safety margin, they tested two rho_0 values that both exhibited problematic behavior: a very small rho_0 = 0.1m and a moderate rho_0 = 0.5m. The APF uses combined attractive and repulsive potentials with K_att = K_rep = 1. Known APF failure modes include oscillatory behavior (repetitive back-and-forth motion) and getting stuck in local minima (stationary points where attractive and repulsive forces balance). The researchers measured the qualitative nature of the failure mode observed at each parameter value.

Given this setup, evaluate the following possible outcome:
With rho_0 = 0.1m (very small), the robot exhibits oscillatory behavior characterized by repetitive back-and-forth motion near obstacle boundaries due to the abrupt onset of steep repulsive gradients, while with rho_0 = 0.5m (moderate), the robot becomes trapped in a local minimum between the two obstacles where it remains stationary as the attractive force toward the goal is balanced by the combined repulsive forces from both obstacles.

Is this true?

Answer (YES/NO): YES